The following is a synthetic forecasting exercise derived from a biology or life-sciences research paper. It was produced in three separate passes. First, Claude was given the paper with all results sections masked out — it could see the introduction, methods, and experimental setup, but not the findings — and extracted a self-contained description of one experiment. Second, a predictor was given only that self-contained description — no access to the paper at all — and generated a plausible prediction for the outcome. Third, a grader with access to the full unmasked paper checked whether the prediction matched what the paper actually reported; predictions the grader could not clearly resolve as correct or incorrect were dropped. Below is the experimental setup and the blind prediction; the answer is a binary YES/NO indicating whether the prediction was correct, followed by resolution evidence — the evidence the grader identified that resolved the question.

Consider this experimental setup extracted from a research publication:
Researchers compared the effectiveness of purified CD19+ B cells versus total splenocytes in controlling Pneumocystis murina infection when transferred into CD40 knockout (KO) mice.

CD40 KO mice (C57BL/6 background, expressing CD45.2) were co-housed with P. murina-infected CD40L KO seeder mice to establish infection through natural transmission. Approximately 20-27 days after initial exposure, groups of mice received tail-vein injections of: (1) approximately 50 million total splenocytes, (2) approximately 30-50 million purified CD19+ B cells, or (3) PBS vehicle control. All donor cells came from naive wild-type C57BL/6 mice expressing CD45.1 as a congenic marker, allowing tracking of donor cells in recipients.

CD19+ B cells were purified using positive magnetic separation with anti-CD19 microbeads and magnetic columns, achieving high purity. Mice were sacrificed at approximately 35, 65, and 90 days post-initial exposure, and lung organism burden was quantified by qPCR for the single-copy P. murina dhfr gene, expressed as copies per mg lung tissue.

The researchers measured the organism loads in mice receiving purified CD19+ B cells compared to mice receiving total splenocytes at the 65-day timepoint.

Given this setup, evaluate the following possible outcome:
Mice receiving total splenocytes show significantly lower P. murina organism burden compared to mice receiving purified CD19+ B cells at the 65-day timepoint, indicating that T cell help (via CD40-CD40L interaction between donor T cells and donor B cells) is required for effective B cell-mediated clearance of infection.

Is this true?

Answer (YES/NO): NO